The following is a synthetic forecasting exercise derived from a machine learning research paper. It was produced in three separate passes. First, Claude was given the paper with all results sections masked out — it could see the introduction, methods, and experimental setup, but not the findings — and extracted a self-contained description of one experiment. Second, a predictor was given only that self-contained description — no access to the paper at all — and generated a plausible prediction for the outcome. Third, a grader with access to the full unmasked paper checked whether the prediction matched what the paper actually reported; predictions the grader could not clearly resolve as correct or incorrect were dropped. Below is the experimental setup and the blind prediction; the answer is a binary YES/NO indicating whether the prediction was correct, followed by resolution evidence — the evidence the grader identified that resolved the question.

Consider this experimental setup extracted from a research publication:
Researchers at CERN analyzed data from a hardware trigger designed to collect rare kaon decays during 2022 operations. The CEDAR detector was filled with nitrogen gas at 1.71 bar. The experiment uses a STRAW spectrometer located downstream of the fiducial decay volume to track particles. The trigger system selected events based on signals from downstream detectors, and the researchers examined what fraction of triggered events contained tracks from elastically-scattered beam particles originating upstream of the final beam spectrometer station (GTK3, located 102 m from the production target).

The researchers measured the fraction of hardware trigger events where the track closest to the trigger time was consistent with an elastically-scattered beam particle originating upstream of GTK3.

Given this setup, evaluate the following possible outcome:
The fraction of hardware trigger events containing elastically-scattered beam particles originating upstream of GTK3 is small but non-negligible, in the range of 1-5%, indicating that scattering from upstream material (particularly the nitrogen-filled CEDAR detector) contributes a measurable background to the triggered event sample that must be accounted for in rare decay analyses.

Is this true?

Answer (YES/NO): NO